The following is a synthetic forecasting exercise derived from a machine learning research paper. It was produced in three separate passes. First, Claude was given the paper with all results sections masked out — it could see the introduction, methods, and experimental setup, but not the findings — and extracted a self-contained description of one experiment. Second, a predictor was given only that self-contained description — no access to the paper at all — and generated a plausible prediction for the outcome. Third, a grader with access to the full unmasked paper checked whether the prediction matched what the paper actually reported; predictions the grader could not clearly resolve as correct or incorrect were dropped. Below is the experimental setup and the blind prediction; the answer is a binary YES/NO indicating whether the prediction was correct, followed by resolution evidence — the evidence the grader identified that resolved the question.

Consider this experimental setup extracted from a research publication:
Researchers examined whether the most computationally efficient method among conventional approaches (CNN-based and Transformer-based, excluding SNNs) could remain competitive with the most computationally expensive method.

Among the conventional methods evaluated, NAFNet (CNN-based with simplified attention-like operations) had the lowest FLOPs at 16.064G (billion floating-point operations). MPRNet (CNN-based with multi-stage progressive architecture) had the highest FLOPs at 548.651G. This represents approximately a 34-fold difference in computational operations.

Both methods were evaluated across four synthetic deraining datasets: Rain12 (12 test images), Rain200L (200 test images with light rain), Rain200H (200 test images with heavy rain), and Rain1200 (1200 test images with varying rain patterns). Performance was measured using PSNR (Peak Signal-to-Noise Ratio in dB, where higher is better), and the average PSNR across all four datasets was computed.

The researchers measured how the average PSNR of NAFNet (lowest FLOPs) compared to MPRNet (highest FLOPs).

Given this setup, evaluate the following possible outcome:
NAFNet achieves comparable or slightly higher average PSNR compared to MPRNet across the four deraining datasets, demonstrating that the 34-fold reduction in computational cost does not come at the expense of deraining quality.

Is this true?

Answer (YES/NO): NO